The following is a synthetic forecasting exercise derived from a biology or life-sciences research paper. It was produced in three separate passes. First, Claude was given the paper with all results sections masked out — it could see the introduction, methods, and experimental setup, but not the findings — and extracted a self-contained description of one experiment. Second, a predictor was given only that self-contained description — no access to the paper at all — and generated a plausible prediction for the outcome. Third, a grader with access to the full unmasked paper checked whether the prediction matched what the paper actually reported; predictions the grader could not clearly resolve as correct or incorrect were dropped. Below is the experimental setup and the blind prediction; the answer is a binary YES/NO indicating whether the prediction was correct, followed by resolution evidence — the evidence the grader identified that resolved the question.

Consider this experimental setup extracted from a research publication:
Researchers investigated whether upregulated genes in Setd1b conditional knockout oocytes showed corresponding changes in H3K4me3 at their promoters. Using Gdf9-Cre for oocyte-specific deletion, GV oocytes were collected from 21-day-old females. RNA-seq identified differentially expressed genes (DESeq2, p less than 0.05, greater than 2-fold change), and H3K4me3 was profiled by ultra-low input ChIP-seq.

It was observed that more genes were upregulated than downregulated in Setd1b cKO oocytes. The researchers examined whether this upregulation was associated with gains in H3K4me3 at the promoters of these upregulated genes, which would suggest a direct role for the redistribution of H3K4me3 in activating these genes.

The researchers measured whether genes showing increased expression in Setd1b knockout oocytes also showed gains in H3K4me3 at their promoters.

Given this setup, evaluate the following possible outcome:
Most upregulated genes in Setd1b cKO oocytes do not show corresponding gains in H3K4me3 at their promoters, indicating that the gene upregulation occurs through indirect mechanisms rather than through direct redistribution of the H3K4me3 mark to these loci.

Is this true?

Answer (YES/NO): YES